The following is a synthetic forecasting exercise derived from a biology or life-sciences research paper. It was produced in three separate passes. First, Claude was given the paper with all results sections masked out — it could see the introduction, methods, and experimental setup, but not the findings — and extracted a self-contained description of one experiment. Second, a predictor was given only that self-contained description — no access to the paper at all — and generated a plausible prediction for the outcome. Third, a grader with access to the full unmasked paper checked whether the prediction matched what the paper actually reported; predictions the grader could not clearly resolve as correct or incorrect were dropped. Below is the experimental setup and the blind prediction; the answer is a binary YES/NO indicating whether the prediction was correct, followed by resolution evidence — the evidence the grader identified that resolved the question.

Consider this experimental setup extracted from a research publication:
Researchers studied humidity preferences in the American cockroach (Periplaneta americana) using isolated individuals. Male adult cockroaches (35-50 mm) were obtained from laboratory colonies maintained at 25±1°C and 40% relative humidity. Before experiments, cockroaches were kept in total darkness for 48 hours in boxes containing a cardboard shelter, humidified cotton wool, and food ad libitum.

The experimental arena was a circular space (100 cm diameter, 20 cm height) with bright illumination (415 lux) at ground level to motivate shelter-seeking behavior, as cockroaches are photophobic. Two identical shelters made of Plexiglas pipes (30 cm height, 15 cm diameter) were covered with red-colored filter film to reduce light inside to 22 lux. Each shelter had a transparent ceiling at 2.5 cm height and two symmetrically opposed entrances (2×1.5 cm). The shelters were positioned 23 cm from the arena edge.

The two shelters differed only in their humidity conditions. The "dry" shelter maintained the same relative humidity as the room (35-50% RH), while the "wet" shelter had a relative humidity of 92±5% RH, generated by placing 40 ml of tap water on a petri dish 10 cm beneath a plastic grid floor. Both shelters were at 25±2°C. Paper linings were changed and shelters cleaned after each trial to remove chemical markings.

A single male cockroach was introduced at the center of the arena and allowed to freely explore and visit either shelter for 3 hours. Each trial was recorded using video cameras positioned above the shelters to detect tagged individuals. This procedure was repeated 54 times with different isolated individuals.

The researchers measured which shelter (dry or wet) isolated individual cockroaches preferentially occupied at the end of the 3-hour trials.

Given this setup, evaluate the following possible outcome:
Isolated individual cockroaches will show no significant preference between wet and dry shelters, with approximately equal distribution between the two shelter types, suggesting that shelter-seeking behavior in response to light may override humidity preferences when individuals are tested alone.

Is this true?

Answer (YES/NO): NO